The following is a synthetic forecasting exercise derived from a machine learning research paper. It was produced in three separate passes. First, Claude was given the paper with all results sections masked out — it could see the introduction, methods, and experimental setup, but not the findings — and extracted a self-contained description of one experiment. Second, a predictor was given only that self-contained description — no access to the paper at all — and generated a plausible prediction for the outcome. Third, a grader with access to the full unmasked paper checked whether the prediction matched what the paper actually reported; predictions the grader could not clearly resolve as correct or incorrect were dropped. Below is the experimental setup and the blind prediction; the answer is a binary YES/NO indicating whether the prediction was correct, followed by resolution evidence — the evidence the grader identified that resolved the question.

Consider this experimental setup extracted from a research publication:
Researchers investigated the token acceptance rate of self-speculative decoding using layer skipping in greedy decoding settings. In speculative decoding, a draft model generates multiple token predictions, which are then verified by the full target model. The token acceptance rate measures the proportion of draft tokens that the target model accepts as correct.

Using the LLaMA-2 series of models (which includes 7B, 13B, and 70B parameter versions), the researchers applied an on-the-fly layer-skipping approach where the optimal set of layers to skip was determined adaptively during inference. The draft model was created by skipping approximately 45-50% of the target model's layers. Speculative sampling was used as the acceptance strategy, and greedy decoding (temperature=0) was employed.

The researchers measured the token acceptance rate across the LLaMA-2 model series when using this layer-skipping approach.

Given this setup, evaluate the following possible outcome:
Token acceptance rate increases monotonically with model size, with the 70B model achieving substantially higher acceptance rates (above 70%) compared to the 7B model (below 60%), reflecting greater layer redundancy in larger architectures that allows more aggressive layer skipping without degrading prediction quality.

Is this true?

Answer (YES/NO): NO